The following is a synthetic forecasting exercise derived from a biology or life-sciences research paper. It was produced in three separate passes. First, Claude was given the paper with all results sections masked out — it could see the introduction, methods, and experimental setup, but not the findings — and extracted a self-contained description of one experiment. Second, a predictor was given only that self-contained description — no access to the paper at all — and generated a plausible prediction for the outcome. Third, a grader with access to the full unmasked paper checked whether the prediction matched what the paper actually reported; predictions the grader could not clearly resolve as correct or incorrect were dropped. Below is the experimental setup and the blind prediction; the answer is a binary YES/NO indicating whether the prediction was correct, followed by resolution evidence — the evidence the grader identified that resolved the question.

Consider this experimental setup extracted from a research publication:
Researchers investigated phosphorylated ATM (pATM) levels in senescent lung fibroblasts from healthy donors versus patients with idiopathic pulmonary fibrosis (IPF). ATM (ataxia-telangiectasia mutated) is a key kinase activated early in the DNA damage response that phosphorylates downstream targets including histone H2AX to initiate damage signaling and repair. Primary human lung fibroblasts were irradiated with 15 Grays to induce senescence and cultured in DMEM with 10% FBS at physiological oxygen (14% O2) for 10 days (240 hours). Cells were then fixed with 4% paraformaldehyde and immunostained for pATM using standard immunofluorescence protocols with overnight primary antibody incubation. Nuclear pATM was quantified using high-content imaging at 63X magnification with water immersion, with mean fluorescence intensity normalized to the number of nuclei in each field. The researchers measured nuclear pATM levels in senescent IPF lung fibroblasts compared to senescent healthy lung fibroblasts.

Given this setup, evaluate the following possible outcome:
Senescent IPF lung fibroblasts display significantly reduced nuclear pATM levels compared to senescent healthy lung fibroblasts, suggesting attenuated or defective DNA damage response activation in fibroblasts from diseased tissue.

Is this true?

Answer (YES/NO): NO